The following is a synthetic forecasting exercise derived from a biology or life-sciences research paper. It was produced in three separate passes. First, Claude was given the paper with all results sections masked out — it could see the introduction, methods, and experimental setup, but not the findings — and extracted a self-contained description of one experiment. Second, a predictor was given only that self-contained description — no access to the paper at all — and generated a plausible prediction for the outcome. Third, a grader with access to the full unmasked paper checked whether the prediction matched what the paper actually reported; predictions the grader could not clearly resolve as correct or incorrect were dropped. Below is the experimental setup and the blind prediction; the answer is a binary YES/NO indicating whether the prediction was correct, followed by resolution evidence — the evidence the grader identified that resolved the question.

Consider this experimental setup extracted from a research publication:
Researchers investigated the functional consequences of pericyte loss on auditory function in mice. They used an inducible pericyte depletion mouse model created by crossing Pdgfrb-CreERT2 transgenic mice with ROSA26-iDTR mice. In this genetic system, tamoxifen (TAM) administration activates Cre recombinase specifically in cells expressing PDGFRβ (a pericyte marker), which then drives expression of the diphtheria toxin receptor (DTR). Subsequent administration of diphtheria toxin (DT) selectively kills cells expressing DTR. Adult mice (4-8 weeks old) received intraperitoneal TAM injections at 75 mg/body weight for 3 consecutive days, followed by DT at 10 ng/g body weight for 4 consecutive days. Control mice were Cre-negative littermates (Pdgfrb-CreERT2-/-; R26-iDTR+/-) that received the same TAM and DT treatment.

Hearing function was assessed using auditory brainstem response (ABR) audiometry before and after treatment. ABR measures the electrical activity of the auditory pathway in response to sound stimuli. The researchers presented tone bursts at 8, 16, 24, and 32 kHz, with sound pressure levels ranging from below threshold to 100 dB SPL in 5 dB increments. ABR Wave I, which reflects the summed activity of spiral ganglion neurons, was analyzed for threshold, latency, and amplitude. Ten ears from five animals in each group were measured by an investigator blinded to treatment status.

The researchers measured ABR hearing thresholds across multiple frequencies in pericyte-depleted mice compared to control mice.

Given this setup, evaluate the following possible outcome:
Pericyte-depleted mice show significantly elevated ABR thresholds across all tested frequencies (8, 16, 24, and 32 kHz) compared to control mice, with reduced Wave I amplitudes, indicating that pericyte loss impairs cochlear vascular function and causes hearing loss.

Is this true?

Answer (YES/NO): YES